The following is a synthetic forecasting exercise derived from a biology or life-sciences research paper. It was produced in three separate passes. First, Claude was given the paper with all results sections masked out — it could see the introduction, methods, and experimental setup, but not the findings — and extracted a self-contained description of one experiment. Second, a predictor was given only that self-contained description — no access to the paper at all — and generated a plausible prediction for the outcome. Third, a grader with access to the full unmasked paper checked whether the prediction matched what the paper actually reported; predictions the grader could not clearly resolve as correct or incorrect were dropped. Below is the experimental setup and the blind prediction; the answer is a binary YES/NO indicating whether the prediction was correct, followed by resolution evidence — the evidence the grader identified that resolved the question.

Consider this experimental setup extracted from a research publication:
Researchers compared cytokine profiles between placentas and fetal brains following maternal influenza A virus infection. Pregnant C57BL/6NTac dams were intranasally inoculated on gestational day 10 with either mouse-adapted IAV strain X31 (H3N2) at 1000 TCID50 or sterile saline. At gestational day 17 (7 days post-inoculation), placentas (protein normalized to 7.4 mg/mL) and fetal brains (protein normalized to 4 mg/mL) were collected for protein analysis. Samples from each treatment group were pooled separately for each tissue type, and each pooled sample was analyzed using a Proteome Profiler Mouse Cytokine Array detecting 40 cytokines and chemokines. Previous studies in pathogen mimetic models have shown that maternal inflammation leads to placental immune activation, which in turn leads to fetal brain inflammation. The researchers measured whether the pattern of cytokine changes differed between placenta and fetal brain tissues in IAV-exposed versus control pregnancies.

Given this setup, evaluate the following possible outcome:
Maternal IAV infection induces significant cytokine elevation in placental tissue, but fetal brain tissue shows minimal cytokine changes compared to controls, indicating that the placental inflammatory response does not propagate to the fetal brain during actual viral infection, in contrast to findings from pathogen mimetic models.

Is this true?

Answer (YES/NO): YES